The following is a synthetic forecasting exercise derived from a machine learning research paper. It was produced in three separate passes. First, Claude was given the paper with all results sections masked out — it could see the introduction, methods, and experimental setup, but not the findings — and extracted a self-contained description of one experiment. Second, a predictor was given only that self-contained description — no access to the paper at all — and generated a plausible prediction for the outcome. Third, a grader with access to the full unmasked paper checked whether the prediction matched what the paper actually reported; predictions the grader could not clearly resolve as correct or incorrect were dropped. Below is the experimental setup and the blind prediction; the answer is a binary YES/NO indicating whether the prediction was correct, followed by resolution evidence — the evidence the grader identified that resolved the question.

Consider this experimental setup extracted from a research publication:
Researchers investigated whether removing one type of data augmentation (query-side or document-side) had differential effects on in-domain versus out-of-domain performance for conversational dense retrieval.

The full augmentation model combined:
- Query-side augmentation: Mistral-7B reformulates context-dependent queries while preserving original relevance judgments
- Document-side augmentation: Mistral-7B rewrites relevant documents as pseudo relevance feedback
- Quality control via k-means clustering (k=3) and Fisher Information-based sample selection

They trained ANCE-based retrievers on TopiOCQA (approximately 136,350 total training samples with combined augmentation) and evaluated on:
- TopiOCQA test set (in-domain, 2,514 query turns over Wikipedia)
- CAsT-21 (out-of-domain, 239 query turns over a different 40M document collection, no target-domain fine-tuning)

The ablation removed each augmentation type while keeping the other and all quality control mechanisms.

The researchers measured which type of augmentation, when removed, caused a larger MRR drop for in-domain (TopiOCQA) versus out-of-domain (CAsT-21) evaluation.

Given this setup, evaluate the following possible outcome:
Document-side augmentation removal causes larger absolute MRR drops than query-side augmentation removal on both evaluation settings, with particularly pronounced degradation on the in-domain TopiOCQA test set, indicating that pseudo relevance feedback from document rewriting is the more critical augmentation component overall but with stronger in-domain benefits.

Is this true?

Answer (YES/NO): NO